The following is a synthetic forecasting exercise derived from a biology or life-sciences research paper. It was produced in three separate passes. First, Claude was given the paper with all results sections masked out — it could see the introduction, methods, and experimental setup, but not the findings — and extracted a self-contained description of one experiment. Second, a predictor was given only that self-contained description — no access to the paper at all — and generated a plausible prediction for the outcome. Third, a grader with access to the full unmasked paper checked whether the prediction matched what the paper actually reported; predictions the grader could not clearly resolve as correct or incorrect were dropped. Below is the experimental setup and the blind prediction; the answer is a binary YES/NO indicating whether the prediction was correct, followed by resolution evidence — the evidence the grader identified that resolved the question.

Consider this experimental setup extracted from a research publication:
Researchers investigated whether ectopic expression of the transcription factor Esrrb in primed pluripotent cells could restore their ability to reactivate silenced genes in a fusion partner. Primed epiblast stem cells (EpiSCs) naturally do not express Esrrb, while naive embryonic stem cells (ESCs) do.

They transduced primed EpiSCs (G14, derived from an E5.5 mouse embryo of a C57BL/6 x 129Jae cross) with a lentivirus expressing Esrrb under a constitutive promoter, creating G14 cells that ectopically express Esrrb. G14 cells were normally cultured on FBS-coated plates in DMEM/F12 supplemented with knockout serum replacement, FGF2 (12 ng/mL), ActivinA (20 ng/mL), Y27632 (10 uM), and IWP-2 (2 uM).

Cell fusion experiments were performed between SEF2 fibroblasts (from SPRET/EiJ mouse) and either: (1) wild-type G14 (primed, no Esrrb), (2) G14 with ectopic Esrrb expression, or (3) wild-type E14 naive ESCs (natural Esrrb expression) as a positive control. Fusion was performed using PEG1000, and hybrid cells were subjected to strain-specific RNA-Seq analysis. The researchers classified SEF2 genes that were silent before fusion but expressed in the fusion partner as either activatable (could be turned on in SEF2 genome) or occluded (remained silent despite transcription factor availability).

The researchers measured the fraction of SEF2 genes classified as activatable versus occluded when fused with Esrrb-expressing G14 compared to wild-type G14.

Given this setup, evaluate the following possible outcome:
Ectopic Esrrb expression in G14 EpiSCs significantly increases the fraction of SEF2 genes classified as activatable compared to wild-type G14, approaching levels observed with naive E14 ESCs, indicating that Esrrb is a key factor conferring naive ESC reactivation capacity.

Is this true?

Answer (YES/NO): YES